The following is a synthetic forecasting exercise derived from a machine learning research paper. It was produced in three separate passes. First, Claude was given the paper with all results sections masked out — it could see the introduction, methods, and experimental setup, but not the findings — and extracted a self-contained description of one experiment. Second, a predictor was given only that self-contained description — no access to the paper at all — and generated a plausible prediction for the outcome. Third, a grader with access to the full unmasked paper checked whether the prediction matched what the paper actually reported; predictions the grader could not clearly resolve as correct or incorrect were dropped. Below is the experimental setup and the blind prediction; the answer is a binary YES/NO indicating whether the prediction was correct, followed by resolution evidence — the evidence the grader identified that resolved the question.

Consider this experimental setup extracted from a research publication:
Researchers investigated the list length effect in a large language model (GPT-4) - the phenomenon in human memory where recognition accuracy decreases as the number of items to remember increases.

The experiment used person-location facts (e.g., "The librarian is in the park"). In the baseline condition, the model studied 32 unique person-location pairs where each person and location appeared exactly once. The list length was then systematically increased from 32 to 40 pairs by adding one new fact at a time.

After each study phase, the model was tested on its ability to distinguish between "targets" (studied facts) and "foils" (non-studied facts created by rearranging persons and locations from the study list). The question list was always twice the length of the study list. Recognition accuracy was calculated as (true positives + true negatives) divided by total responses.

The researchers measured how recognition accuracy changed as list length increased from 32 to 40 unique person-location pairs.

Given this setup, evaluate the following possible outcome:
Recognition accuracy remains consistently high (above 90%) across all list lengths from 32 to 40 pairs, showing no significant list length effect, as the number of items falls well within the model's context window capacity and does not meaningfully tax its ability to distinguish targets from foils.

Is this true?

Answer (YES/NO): NO